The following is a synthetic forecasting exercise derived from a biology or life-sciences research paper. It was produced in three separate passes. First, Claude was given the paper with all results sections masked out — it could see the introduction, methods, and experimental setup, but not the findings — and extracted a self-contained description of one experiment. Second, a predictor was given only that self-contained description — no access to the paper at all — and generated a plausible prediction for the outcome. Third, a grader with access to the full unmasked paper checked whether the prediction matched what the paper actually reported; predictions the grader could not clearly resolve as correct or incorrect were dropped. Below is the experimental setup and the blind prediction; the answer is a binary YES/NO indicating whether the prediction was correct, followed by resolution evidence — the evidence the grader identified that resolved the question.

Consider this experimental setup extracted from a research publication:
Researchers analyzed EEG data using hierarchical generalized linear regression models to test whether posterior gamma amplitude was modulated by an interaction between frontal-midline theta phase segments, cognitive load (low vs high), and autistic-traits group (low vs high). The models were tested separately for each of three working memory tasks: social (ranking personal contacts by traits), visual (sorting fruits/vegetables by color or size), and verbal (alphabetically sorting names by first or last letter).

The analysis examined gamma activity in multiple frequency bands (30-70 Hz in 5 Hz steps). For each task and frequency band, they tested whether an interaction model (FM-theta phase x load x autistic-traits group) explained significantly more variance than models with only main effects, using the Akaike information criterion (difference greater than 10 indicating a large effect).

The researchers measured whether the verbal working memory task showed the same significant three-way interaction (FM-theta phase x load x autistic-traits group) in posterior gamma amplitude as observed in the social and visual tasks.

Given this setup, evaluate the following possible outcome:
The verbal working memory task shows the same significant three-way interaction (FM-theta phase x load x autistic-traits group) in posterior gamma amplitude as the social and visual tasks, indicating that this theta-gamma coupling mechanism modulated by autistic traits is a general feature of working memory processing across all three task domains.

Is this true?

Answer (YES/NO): NO